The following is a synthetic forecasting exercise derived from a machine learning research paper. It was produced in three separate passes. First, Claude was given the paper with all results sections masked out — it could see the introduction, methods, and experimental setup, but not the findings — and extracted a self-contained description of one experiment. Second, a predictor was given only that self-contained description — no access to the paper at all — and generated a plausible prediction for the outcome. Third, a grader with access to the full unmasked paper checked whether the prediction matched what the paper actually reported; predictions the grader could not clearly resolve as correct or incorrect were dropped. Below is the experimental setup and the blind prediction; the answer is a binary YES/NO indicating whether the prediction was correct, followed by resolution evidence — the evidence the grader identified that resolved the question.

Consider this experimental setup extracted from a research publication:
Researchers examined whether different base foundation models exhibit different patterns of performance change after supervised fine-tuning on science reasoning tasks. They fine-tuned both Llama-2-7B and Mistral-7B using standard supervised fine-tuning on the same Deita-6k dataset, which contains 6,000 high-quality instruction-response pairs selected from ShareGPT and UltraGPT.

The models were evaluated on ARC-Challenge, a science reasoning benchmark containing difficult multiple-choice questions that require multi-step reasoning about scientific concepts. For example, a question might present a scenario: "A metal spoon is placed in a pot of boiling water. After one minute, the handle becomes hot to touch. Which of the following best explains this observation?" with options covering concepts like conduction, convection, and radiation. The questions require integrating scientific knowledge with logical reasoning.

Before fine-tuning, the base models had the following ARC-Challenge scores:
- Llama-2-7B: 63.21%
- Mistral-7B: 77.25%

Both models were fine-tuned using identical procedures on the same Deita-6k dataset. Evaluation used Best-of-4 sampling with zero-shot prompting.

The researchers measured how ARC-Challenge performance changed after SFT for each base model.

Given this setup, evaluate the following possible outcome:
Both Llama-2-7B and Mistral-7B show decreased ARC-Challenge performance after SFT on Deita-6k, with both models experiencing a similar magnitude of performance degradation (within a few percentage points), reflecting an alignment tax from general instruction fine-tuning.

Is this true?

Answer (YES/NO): NO